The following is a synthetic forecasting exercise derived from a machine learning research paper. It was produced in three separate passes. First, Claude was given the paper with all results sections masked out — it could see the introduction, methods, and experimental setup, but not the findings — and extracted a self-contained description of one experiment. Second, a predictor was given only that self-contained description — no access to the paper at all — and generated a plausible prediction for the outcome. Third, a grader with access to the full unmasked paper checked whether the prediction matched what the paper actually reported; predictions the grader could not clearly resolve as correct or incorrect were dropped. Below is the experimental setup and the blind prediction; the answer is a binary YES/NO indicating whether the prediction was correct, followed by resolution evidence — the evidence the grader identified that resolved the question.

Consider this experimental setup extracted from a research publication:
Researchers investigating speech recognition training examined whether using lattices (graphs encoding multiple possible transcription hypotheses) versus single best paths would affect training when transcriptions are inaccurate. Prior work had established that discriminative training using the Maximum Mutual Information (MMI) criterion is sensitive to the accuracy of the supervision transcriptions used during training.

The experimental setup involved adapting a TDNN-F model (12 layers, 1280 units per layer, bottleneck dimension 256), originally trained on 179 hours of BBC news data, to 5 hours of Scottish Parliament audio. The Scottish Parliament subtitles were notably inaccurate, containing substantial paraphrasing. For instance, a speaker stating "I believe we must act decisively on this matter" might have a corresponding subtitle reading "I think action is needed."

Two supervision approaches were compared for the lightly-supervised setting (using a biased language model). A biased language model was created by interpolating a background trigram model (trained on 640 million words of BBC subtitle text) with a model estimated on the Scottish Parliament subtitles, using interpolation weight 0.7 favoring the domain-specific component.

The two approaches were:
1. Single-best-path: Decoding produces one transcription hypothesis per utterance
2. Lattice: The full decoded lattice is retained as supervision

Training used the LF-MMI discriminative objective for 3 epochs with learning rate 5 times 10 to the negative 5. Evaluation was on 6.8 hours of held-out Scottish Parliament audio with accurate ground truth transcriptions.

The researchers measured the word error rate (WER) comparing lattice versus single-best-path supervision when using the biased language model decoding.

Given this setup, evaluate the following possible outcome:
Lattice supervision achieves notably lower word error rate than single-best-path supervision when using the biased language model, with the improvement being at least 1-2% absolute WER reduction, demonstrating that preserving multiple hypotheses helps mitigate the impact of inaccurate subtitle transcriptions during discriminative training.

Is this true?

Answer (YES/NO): YES